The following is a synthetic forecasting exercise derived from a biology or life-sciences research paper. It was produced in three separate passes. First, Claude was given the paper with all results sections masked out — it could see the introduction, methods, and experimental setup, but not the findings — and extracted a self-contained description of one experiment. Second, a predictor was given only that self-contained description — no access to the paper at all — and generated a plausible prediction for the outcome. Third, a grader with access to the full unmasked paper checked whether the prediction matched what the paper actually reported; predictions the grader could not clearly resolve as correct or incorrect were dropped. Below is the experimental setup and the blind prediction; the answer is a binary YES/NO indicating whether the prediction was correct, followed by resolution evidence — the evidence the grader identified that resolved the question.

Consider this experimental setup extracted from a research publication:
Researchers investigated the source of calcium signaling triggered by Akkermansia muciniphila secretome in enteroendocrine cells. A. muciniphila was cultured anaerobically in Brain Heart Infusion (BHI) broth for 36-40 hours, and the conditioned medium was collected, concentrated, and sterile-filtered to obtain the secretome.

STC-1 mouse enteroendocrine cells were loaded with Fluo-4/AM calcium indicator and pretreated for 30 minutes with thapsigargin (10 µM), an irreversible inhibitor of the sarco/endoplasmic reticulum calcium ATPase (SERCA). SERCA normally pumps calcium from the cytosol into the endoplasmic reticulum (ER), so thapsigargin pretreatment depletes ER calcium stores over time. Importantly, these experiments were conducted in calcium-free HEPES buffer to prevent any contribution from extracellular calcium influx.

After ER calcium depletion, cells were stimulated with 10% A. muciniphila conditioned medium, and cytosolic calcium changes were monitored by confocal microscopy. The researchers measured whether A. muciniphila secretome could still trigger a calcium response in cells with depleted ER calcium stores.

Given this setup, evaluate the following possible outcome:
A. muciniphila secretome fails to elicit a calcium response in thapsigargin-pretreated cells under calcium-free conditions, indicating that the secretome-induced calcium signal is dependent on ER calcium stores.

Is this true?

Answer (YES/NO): YES